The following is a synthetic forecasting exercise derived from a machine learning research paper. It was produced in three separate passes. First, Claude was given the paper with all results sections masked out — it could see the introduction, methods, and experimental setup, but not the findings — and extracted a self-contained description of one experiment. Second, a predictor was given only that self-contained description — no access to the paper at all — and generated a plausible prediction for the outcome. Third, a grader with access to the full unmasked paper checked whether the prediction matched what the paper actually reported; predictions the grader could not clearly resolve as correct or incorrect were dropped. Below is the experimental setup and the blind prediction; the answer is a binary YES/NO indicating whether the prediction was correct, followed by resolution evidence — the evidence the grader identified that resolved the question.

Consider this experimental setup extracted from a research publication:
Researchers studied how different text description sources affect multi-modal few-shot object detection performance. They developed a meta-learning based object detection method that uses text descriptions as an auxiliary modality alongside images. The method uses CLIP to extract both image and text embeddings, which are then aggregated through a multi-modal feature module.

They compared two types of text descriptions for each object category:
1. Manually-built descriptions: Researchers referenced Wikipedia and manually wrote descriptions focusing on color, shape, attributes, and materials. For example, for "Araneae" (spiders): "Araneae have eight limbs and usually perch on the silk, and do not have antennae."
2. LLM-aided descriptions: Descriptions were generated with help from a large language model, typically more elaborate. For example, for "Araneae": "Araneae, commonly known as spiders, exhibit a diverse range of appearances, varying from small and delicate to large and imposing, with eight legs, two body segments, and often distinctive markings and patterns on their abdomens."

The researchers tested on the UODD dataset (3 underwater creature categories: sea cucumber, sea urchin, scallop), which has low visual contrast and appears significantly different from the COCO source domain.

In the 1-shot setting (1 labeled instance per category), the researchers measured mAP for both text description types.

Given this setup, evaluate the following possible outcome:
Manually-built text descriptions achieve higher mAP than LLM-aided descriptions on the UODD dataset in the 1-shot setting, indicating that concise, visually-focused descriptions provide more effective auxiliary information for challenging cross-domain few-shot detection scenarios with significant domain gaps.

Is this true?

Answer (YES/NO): NO